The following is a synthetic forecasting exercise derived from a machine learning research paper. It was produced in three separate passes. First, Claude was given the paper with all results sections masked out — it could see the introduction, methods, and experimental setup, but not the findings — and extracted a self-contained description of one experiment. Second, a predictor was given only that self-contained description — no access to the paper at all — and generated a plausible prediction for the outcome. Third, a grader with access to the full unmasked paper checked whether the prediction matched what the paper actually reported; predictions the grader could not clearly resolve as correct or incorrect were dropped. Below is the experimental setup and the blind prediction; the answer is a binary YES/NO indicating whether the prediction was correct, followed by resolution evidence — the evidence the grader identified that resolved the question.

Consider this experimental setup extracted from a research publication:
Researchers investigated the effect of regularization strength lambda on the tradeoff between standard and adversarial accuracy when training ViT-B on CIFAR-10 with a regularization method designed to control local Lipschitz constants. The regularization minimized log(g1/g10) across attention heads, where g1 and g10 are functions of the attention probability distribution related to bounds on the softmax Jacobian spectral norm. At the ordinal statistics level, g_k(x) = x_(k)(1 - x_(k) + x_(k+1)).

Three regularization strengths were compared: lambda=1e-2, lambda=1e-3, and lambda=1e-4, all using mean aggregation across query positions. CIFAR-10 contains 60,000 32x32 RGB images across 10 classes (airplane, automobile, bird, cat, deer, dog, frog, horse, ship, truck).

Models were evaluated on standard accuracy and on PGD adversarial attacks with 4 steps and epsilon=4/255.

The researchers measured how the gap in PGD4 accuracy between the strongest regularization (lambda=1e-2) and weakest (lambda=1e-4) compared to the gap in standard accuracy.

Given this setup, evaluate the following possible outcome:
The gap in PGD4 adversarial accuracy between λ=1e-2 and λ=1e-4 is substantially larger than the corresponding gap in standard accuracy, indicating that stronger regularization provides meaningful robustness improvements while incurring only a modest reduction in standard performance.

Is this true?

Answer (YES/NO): YES